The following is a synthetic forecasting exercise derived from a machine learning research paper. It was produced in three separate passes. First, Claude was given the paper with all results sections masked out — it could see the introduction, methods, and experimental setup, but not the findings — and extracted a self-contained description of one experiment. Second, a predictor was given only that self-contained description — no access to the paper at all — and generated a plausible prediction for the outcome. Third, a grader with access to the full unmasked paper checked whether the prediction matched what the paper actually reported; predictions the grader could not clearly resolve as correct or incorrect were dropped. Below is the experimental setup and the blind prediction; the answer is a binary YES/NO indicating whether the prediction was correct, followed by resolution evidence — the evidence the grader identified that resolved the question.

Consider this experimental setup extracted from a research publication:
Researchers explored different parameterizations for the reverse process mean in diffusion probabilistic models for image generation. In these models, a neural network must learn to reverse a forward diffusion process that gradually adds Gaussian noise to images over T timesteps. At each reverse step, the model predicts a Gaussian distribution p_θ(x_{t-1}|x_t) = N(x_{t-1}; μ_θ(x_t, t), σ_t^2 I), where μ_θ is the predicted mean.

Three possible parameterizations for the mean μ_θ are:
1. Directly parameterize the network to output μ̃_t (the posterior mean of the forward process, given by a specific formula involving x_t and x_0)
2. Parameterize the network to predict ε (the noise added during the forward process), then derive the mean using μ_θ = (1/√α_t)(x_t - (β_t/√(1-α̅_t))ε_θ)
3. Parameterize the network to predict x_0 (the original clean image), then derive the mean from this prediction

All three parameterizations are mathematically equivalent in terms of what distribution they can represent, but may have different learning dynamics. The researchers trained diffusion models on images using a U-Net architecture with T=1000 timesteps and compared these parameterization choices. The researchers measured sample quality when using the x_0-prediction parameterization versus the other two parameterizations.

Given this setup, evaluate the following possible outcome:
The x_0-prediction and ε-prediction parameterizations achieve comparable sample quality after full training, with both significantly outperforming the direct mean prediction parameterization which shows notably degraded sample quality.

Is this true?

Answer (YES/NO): NO